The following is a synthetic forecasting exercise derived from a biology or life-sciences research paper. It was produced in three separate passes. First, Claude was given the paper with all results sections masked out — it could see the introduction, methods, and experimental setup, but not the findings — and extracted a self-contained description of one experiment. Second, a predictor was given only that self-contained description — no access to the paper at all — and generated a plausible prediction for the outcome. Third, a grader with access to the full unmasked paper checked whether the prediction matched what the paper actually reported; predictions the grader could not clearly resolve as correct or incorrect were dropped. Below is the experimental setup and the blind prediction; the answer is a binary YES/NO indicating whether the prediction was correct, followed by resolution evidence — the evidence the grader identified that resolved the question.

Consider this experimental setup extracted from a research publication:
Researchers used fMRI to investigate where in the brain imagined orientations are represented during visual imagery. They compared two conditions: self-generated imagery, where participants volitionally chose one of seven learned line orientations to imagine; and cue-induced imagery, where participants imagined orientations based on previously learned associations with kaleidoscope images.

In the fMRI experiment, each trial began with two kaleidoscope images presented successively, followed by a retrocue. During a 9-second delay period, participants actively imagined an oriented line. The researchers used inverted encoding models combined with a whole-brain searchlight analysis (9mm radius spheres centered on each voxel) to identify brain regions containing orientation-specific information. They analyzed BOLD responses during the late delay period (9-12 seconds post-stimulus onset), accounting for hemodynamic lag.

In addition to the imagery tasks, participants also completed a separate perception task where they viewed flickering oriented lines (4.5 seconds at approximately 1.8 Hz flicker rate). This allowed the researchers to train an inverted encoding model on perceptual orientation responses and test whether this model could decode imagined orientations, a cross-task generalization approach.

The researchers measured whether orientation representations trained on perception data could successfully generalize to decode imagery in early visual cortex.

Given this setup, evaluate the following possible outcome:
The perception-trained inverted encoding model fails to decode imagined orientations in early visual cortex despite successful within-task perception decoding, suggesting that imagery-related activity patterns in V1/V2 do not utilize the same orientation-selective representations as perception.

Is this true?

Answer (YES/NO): NO